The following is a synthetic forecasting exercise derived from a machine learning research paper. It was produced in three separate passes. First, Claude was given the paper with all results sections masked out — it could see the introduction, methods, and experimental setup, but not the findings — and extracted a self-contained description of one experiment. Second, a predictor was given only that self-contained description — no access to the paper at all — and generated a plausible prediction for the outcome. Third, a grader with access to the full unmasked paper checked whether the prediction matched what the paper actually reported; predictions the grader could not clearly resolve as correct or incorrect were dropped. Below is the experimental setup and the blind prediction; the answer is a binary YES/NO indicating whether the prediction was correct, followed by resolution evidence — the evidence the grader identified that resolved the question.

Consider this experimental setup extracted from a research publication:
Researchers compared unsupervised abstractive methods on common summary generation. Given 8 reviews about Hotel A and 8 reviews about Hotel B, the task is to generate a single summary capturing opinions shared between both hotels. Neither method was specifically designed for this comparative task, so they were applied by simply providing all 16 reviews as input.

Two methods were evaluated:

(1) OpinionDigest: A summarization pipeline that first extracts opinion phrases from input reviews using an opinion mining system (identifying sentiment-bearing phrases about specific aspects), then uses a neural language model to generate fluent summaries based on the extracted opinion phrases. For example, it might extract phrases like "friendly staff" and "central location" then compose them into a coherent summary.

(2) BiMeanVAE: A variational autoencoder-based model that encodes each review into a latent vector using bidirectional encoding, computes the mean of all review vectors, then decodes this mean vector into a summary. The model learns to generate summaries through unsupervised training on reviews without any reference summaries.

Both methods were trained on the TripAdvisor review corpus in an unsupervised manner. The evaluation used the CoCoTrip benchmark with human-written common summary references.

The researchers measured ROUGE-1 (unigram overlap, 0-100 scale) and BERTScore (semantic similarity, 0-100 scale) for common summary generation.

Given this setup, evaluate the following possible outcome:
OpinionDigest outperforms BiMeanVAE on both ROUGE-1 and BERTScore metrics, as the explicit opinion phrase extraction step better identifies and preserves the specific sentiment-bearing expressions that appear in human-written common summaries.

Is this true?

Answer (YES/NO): NO